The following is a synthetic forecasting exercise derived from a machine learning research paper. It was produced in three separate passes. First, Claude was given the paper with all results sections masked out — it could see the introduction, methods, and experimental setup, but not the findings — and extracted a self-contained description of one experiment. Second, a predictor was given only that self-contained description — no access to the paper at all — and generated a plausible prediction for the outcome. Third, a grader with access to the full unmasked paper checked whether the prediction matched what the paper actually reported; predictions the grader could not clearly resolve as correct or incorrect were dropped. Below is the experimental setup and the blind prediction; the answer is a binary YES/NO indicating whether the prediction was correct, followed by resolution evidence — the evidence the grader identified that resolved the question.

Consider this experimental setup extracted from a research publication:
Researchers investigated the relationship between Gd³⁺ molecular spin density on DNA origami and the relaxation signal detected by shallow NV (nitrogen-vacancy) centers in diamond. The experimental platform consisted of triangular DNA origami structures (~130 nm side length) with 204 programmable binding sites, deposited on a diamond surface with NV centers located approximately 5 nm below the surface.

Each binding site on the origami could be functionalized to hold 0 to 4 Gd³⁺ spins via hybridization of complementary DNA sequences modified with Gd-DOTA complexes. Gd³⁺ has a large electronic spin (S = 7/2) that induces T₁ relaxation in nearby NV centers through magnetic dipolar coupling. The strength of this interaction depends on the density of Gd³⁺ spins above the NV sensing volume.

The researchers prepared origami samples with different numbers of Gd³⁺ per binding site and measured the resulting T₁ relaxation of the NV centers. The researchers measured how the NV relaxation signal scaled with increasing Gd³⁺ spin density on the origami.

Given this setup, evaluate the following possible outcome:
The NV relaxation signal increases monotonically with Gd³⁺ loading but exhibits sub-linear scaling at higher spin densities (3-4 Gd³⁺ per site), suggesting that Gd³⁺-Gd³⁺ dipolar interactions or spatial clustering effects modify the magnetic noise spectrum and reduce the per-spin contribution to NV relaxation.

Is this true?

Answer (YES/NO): NO